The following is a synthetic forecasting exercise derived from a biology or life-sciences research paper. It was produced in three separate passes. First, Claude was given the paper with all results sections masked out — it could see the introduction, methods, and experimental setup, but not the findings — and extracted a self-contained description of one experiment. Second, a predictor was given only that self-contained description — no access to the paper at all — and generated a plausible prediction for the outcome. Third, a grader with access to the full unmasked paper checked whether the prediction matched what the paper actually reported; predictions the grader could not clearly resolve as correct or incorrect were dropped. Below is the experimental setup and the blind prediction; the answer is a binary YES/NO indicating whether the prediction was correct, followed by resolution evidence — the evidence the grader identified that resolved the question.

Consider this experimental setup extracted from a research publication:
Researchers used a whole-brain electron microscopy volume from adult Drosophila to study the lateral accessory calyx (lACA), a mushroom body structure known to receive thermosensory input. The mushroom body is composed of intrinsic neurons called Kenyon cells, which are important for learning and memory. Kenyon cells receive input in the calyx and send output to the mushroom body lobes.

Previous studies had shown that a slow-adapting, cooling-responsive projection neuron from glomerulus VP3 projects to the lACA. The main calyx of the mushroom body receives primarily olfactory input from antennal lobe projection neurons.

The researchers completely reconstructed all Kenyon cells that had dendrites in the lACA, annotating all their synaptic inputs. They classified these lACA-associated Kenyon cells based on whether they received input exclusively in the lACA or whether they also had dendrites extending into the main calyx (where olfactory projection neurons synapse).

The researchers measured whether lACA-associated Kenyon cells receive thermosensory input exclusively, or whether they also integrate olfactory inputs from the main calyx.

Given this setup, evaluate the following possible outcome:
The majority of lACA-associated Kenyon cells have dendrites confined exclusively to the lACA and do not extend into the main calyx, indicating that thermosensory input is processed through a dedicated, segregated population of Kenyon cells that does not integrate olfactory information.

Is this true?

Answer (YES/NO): NO